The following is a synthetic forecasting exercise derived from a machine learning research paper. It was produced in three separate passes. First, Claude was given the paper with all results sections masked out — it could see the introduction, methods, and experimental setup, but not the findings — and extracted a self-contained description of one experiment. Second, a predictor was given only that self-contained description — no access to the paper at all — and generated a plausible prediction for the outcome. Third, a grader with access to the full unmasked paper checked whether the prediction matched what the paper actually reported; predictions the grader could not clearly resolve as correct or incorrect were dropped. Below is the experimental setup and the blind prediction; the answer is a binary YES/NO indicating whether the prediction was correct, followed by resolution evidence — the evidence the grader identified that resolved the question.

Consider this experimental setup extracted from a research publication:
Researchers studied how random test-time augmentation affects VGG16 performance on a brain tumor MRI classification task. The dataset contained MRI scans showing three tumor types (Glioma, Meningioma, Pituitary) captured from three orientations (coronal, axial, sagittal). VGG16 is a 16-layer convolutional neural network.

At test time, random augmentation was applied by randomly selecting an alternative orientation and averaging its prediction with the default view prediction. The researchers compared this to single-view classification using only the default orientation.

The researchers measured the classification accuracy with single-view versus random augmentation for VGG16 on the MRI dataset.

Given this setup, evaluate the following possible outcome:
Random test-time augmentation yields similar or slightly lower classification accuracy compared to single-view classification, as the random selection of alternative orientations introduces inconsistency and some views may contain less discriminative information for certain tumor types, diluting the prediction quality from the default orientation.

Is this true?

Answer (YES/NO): NO